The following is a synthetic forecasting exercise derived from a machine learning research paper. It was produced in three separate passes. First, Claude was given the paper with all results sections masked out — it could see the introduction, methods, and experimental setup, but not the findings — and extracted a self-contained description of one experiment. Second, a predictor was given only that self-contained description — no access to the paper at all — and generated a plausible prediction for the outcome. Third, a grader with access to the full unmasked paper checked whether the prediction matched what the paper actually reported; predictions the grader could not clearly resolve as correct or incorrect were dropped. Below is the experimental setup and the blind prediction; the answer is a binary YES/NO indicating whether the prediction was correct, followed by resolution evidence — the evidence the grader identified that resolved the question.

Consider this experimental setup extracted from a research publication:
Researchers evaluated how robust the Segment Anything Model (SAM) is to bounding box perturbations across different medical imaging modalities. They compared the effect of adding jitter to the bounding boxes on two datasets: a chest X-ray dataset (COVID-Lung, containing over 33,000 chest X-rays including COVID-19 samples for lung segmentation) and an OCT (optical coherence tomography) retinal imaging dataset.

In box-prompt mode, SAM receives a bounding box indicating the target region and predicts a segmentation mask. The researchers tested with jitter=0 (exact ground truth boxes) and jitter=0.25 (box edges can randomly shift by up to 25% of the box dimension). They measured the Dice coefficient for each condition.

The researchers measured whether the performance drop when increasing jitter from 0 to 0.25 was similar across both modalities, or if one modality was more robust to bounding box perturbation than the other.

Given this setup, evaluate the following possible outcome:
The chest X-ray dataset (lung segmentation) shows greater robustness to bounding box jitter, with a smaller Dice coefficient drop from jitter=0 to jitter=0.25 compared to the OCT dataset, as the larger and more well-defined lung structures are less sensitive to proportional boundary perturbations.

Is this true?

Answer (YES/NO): NO